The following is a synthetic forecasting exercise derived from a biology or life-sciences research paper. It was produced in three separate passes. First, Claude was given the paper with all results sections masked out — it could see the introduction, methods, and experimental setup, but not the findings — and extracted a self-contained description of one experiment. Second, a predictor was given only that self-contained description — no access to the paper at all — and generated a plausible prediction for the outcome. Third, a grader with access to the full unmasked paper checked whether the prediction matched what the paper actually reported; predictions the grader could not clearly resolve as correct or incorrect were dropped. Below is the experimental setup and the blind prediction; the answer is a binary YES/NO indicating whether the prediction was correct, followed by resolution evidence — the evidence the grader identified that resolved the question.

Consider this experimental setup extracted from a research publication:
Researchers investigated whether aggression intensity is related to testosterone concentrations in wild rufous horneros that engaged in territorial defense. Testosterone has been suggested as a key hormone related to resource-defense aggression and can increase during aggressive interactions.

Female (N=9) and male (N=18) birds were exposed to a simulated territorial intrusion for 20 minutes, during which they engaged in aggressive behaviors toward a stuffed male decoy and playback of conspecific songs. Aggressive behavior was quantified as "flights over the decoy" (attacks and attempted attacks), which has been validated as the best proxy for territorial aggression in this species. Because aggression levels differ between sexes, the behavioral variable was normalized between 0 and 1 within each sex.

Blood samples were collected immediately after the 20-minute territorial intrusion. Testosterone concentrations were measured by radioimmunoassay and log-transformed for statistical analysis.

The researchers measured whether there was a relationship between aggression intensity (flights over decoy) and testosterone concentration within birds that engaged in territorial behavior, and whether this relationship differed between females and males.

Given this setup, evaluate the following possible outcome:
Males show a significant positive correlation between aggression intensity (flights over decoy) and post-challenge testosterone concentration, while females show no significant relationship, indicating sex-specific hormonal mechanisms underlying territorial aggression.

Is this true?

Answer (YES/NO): NO